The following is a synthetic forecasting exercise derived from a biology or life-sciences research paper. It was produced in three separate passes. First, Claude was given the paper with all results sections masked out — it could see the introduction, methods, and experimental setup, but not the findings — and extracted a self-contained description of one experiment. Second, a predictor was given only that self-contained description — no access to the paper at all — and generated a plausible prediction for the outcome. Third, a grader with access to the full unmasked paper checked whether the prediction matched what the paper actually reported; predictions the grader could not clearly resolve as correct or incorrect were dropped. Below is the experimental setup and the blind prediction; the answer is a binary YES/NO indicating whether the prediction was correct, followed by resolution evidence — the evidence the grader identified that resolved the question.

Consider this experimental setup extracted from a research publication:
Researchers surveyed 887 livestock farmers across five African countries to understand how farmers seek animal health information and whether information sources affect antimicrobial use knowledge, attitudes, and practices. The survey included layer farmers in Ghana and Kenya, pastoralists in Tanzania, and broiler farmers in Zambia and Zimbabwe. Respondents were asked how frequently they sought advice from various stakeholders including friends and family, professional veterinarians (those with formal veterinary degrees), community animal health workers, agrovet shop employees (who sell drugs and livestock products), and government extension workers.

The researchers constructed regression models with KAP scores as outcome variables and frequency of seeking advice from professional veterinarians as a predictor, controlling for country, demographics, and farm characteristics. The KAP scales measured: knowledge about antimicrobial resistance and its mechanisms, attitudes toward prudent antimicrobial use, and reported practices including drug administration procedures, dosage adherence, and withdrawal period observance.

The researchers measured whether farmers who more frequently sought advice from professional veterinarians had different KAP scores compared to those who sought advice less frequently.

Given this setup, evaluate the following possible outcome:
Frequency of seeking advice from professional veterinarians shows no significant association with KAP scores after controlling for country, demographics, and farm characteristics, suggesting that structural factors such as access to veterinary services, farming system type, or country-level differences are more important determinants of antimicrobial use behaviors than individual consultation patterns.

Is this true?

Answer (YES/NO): NO